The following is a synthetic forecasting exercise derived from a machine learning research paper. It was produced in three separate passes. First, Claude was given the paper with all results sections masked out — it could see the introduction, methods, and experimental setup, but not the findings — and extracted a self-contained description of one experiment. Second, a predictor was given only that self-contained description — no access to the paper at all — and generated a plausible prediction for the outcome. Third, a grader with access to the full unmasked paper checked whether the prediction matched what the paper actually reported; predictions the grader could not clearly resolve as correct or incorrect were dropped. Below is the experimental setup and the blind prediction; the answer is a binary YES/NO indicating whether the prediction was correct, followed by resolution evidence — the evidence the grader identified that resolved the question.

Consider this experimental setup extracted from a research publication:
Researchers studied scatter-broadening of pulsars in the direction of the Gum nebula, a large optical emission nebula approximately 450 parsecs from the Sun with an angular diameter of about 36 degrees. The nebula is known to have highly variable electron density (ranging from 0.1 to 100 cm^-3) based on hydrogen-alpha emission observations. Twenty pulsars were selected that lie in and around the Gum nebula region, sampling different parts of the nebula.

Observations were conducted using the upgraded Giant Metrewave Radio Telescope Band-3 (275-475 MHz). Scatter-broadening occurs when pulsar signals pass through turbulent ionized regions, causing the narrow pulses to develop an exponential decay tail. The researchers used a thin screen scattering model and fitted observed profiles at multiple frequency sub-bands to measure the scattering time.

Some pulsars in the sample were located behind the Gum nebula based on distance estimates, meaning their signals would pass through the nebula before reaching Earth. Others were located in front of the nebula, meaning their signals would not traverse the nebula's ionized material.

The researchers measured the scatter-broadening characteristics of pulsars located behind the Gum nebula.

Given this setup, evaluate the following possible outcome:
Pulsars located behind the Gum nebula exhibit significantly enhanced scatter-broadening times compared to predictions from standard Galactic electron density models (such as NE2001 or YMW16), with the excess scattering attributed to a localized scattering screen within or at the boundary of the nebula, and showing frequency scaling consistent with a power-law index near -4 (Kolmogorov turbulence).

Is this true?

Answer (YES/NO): NO